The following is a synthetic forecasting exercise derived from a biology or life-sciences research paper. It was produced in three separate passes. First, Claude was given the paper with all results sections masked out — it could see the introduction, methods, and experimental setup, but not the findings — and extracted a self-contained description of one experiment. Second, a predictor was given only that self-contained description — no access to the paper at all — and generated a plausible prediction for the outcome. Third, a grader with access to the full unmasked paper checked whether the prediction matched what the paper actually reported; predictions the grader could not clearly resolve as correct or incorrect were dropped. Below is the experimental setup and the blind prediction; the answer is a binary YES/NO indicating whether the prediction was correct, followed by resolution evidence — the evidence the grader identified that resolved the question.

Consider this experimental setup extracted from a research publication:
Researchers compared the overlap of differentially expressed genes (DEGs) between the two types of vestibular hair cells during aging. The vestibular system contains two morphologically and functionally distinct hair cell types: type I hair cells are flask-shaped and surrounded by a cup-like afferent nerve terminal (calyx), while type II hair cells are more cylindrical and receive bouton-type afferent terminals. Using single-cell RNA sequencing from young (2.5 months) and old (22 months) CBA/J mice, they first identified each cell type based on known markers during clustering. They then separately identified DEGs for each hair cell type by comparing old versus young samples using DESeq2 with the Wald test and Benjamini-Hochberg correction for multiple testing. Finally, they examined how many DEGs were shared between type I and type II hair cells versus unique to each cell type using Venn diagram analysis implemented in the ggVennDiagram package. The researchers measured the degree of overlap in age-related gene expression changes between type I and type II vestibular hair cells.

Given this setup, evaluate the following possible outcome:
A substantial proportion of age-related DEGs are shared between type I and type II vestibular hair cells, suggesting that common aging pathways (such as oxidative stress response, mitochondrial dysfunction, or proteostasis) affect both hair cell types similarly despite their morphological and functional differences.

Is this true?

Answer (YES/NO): YES